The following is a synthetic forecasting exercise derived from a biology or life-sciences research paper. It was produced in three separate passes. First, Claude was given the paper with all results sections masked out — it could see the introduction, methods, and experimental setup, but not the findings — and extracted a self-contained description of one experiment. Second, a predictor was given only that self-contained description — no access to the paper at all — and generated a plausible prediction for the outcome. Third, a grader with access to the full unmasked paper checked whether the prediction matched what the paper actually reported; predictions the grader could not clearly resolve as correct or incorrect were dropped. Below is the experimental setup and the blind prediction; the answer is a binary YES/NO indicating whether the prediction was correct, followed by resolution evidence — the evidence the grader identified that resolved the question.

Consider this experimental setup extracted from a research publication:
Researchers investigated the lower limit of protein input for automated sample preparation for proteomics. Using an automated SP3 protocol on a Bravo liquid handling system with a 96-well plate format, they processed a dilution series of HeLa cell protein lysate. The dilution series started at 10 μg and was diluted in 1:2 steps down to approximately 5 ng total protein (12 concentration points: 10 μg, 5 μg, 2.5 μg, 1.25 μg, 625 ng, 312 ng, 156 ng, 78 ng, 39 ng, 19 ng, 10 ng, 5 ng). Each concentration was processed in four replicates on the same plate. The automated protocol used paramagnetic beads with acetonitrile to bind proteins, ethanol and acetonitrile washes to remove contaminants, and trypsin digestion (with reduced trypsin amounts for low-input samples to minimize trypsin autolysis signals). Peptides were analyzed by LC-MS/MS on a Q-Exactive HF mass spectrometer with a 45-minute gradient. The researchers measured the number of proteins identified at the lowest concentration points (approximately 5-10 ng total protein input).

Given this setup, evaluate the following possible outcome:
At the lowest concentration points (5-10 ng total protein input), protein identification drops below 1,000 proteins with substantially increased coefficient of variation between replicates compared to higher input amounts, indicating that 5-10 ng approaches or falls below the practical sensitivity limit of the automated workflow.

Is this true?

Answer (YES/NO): NO